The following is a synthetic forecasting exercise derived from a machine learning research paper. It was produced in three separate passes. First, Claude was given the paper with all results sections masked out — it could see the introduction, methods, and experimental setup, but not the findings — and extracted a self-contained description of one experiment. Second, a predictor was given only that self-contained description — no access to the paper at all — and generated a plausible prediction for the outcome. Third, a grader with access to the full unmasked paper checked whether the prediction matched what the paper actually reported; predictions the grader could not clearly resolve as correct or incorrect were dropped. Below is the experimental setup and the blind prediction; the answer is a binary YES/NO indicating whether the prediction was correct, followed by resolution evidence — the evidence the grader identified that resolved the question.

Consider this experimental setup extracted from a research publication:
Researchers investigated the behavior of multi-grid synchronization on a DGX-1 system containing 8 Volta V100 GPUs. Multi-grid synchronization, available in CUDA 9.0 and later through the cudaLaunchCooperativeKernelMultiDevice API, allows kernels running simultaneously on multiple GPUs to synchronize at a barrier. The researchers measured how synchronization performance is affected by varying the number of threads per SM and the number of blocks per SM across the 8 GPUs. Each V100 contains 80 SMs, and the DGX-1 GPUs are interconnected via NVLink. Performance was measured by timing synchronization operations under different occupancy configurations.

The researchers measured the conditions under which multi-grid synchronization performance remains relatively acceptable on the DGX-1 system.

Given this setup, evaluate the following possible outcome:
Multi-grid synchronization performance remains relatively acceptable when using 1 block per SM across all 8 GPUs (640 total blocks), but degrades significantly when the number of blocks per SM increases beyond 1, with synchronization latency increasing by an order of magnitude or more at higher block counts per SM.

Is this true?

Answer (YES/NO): NO